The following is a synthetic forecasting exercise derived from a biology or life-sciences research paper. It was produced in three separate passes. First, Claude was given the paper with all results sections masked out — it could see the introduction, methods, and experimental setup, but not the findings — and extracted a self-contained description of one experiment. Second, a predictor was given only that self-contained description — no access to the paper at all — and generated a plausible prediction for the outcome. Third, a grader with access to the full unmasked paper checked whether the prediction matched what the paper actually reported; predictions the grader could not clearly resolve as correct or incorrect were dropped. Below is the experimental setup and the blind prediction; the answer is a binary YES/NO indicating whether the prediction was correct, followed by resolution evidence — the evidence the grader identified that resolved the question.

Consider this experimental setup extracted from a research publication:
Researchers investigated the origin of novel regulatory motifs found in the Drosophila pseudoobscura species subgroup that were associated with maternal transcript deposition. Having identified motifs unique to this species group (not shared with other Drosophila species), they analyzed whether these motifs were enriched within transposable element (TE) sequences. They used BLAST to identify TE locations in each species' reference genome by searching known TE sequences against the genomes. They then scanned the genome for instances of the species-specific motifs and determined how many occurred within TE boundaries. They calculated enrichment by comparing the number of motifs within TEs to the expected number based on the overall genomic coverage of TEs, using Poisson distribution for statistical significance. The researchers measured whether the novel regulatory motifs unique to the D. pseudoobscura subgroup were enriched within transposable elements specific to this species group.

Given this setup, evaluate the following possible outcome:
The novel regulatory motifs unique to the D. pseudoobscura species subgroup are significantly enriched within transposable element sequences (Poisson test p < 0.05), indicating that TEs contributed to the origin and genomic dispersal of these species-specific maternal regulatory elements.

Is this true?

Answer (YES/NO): YES